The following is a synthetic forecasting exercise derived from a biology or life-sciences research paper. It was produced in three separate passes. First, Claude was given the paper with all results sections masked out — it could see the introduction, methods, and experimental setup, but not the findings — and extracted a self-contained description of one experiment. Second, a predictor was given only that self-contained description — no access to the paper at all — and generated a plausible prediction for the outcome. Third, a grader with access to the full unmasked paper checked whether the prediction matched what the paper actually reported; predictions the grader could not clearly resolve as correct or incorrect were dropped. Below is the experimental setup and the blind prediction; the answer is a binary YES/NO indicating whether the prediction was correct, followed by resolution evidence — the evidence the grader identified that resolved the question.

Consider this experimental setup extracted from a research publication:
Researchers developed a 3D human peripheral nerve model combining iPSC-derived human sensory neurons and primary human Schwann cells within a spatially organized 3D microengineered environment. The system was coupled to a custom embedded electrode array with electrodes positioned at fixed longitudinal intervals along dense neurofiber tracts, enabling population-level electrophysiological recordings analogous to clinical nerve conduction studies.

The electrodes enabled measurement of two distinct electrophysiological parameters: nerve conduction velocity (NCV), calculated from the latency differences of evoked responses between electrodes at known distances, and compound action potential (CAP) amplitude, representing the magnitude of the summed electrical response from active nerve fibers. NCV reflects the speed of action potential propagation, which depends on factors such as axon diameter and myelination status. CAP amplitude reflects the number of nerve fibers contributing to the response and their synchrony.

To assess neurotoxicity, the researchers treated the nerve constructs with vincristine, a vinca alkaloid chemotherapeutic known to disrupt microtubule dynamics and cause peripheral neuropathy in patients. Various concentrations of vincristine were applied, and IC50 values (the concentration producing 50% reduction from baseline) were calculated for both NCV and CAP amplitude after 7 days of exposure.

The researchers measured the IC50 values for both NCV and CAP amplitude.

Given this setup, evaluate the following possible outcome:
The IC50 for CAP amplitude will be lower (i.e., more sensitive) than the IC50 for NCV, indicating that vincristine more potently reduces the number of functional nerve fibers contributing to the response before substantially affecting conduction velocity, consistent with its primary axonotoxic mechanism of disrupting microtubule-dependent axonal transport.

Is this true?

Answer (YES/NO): NO